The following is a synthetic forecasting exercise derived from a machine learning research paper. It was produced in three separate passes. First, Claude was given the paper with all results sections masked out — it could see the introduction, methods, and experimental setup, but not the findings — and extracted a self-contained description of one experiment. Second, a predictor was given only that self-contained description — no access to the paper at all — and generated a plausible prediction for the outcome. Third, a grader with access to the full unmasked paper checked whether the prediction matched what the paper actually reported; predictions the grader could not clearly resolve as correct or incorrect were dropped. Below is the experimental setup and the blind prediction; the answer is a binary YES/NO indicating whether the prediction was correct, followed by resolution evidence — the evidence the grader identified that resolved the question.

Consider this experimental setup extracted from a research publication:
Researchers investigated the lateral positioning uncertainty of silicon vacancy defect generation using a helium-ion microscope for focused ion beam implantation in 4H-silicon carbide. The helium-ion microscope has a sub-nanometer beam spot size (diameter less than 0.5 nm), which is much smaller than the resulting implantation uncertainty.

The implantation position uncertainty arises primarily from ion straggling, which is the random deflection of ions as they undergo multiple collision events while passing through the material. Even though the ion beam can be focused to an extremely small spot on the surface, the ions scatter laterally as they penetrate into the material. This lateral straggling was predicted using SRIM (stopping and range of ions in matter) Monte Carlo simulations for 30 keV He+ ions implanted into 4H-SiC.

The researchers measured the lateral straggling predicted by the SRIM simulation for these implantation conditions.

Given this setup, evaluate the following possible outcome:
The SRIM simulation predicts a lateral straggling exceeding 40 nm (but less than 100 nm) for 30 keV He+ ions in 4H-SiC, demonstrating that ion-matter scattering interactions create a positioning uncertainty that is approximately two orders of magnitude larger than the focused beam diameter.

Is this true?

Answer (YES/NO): YES